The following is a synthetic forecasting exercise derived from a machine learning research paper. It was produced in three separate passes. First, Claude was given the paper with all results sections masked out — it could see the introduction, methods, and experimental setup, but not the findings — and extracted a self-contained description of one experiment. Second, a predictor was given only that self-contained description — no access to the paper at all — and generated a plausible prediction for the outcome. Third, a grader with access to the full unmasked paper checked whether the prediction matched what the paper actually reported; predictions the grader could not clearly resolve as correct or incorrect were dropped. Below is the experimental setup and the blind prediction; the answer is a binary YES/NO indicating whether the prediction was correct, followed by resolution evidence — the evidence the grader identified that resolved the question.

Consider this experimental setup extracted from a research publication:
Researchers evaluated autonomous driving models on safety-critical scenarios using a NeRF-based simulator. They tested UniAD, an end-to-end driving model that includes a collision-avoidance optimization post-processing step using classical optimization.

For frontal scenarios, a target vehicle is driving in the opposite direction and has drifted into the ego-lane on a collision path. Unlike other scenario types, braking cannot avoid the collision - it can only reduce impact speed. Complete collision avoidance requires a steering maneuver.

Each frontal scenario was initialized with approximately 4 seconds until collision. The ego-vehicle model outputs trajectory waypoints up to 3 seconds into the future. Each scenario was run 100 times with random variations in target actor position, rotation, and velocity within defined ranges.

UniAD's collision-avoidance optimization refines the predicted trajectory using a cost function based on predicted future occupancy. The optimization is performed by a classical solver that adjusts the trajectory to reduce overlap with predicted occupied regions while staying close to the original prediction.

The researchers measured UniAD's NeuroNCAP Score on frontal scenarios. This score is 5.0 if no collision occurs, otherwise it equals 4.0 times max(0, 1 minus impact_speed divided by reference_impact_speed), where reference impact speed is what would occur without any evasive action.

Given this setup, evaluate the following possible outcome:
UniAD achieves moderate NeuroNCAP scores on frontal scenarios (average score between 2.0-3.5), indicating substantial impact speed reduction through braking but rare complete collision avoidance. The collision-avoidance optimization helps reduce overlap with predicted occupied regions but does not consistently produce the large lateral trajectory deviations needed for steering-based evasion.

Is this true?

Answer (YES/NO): NO